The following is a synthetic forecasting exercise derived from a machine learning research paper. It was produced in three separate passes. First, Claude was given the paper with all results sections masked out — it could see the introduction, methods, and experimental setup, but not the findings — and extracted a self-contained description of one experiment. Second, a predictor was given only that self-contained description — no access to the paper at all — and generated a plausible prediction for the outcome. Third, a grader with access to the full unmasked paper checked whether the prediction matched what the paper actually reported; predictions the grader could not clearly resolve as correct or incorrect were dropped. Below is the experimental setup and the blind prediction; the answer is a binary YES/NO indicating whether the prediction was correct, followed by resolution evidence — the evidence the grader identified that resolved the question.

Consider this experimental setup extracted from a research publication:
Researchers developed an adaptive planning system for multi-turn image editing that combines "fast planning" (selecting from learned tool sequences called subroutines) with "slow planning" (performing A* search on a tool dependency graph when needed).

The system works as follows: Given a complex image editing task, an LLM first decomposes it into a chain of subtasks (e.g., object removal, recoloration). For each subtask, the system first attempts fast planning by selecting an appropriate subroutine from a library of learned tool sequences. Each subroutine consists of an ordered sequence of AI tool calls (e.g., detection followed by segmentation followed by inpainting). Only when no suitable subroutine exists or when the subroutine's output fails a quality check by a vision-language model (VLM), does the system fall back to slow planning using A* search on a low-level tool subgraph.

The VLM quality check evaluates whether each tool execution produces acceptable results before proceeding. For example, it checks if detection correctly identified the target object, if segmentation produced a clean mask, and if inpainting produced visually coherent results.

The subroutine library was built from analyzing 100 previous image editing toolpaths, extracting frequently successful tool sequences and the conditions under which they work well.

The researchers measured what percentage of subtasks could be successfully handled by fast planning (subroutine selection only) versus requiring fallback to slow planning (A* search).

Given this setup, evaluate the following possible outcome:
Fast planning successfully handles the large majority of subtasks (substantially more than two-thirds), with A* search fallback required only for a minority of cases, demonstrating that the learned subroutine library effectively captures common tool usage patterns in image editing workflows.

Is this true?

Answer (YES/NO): YES